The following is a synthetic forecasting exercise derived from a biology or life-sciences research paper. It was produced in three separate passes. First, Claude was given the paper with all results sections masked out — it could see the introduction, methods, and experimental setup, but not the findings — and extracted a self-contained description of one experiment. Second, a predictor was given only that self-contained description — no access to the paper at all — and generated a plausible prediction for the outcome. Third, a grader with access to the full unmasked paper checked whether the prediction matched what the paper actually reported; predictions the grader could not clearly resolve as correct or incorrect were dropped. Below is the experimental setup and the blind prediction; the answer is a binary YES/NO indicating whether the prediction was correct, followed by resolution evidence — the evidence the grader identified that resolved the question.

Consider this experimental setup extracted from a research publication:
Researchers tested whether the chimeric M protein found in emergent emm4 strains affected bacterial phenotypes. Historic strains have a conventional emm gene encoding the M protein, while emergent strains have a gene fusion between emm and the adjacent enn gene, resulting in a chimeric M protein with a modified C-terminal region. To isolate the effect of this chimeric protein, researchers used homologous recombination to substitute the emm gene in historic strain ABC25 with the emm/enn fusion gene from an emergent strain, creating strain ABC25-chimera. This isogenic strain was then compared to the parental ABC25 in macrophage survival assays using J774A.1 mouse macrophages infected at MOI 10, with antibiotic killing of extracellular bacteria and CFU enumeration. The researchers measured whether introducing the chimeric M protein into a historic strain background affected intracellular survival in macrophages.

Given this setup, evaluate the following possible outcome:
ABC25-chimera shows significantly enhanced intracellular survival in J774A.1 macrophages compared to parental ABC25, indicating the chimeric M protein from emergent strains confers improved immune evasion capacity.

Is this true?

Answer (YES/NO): NO